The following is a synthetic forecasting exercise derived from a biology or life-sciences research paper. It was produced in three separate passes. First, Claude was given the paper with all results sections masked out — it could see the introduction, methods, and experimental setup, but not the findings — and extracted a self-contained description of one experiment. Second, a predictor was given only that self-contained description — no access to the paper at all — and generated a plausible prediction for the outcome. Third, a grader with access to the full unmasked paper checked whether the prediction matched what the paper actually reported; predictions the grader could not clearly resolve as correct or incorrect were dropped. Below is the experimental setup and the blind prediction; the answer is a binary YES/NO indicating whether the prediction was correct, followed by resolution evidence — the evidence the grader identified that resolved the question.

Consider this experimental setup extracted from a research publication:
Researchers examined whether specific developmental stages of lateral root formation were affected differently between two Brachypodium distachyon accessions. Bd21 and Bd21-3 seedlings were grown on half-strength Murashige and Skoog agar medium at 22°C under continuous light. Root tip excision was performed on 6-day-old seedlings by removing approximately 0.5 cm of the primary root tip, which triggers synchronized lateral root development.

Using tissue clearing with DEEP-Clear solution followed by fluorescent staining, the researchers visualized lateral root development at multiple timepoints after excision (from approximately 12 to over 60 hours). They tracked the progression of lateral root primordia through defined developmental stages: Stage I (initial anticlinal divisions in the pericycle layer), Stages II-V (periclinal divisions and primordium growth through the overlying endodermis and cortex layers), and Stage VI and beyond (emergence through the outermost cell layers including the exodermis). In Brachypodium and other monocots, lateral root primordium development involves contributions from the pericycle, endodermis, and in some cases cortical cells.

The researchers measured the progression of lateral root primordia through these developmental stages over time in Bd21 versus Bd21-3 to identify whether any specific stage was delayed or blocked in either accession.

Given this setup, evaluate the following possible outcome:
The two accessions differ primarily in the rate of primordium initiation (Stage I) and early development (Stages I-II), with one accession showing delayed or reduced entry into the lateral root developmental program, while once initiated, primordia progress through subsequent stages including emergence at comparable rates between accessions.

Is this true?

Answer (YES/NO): NO